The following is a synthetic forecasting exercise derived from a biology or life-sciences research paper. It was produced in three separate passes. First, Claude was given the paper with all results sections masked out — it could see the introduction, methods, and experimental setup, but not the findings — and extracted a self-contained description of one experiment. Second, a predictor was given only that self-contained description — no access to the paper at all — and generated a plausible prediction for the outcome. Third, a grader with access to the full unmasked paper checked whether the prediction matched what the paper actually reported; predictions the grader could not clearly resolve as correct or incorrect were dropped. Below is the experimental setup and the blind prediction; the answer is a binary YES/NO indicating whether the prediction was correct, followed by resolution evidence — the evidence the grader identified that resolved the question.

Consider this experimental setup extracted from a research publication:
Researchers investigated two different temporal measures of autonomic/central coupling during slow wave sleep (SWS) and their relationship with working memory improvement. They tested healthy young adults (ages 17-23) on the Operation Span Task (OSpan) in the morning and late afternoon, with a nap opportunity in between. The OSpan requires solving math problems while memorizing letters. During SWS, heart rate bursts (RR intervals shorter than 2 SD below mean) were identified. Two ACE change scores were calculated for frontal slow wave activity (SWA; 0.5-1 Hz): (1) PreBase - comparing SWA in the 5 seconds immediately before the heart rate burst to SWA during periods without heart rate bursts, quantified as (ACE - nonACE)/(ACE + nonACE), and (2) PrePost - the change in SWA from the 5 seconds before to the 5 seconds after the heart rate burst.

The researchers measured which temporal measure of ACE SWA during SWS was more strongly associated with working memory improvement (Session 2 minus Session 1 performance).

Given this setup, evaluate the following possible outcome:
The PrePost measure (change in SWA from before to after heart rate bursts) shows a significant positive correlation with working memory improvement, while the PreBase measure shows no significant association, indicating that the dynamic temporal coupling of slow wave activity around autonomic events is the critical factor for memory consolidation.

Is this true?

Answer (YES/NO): NO